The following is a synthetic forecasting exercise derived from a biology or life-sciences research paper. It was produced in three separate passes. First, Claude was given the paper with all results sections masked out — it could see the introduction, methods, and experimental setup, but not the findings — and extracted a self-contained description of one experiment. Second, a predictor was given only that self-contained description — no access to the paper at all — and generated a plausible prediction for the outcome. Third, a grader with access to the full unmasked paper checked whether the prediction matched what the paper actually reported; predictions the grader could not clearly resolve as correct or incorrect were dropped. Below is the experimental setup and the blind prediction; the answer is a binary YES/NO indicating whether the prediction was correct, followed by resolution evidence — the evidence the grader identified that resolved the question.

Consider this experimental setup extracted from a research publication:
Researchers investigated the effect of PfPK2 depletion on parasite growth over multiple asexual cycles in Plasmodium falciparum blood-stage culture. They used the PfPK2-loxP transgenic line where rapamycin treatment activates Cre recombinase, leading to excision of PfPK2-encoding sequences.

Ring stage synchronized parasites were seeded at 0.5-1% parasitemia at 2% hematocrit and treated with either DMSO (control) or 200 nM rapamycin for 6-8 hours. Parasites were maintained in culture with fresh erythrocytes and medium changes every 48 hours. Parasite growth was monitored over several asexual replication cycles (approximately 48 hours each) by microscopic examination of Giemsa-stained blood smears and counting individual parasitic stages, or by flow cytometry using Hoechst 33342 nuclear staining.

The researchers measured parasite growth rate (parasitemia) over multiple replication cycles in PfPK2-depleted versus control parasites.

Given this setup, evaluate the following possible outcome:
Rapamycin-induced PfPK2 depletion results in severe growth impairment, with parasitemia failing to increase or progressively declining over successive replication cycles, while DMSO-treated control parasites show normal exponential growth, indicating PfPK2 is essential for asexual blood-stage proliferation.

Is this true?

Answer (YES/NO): YES